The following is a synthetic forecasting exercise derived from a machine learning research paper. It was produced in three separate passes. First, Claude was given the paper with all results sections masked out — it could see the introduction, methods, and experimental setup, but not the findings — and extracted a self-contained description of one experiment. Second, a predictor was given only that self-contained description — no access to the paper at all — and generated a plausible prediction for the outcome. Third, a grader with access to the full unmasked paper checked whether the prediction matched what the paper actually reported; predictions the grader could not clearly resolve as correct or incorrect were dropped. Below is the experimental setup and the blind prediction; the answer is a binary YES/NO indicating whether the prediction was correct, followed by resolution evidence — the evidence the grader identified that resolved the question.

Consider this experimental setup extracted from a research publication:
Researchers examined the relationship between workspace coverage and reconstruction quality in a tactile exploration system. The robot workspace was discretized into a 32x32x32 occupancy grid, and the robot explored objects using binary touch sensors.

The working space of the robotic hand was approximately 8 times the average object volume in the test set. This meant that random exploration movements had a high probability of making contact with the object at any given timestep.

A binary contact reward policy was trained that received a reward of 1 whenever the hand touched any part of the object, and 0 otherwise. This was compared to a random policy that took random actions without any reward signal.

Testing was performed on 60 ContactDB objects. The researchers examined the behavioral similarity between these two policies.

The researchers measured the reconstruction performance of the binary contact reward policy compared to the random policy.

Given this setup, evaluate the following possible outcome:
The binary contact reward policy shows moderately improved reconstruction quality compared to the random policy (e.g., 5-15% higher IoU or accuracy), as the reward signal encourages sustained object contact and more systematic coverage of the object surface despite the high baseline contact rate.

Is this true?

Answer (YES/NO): NO